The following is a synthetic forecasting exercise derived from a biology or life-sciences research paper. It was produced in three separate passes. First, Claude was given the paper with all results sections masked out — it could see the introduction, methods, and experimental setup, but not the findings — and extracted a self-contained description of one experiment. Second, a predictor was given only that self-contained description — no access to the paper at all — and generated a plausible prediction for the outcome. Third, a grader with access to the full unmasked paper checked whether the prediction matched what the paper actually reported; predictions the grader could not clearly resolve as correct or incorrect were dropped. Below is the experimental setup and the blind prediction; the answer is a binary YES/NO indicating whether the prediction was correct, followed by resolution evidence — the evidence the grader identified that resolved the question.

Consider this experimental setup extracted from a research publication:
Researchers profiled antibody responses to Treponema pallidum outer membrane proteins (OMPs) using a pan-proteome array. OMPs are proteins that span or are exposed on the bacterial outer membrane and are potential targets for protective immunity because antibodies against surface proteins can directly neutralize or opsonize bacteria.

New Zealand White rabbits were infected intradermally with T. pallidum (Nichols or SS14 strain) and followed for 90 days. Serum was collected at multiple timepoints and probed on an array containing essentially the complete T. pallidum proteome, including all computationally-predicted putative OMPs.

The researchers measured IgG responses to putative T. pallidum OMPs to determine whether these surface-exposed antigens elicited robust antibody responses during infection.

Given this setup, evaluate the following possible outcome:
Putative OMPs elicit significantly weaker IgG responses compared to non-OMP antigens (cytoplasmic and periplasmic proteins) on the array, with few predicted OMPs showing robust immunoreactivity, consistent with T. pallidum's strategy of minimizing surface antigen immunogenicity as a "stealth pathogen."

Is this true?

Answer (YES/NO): YES